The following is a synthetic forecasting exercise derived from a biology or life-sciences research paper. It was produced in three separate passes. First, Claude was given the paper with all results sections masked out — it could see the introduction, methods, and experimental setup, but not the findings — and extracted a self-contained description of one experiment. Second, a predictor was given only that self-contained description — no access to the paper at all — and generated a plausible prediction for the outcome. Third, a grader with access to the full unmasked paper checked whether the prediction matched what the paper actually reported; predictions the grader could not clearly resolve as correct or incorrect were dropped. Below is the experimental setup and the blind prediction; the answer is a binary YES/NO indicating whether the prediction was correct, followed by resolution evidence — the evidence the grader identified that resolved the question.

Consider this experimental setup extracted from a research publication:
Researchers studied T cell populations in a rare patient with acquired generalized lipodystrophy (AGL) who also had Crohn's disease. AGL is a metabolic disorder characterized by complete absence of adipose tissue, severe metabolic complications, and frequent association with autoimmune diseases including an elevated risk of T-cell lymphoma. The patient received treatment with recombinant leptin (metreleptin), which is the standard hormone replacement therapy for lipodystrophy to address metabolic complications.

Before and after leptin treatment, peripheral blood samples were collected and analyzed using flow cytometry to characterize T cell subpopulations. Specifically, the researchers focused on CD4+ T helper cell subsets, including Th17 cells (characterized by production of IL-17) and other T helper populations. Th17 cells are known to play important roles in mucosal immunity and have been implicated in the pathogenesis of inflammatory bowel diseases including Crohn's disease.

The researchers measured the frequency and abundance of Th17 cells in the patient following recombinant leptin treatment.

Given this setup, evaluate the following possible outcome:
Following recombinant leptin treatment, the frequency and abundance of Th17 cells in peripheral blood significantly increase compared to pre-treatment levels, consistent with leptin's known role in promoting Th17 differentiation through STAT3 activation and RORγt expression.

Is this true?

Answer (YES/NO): YES